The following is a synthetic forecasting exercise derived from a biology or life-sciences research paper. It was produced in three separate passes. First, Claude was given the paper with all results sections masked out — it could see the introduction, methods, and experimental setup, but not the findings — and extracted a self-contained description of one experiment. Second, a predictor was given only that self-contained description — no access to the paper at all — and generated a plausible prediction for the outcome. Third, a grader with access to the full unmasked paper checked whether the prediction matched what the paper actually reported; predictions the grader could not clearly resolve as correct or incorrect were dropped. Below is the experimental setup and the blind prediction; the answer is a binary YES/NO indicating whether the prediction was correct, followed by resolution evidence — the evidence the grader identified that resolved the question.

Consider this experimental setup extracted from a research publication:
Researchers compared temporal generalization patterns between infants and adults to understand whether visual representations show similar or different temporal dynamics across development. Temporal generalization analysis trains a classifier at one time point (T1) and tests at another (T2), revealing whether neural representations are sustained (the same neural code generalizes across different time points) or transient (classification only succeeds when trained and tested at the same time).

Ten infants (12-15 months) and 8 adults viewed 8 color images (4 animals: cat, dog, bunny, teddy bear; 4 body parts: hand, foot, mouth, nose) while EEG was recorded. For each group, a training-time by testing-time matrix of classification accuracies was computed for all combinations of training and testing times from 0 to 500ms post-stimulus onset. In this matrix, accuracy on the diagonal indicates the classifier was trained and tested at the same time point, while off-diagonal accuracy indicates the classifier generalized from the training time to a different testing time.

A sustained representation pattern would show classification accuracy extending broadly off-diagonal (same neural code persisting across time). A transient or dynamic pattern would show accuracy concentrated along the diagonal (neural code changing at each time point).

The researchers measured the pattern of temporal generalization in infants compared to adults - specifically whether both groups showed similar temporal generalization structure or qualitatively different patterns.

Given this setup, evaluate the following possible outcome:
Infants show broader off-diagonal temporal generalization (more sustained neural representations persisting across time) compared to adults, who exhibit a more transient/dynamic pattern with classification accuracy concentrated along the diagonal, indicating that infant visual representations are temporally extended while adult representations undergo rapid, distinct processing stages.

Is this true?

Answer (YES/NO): NO